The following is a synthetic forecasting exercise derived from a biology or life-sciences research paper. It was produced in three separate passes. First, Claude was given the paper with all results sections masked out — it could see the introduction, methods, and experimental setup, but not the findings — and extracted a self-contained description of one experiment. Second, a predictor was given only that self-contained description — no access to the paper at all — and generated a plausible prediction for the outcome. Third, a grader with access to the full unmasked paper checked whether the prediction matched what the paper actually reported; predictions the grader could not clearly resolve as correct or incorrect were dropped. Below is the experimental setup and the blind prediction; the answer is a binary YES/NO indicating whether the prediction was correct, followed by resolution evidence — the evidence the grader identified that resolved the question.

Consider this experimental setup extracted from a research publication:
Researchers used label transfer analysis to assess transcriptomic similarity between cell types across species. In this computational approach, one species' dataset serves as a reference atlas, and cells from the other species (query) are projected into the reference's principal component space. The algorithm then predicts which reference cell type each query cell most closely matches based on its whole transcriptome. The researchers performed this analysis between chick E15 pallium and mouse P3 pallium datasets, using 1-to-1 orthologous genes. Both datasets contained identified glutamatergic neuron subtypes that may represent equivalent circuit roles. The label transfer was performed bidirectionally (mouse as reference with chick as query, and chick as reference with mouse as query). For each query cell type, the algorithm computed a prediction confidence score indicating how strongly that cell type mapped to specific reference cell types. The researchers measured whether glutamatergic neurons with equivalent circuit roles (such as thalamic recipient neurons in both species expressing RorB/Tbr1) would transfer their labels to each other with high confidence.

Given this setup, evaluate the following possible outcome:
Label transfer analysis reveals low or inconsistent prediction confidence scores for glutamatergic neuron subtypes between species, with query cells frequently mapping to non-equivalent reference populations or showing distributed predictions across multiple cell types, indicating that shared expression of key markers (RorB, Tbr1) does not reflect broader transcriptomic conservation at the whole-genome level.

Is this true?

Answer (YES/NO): YES